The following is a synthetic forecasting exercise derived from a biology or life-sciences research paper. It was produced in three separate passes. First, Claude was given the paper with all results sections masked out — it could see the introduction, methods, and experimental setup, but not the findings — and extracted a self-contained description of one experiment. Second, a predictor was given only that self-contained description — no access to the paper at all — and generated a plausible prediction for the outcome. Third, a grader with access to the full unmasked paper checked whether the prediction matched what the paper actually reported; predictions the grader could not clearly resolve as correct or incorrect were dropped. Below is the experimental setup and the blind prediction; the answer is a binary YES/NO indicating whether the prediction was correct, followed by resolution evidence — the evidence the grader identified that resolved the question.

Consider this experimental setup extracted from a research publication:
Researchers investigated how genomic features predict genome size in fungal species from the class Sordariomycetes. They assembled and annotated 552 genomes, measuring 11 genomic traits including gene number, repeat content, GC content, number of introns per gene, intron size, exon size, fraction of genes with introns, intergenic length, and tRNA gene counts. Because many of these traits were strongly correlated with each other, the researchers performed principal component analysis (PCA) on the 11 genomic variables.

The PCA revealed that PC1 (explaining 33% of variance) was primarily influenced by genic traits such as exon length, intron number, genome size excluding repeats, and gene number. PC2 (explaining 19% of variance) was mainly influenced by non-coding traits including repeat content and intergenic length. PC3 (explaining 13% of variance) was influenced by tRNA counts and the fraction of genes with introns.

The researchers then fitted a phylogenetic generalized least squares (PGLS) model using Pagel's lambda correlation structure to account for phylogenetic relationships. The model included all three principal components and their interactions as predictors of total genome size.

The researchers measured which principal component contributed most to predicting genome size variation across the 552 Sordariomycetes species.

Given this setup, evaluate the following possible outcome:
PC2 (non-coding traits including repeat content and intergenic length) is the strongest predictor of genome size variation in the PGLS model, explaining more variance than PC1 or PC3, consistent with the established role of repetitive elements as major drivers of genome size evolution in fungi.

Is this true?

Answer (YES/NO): NO